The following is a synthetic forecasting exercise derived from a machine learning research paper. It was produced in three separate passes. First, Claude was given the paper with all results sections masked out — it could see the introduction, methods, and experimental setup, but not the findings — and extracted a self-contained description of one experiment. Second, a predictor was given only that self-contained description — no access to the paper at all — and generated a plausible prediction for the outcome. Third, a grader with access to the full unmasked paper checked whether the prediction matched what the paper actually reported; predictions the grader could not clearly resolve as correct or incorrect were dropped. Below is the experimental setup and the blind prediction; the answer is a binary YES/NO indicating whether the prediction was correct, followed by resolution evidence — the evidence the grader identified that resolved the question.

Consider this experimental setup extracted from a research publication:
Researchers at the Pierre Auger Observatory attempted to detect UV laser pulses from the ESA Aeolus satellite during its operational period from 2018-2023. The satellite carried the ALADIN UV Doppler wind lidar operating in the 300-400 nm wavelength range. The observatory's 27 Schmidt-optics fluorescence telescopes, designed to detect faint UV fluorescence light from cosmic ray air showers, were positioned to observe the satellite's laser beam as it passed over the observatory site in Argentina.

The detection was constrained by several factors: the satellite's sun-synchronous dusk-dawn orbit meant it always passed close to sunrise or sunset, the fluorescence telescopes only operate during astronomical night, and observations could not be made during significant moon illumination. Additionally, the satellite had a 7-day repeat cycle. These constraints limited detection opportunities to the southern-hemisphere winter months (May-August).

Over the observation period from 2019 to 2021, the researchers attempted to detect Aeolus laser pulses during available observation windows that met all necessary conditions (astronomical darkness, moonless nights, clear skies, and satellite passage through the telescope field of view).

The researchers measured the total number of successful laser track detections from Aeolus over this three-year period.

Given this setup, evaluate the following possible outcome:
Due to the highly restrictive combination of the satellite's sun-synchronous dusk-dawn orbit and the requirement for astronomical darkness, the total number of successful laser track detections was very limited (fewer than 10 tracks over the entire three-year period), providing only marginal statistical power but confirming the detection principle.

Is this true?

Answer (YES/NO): NO